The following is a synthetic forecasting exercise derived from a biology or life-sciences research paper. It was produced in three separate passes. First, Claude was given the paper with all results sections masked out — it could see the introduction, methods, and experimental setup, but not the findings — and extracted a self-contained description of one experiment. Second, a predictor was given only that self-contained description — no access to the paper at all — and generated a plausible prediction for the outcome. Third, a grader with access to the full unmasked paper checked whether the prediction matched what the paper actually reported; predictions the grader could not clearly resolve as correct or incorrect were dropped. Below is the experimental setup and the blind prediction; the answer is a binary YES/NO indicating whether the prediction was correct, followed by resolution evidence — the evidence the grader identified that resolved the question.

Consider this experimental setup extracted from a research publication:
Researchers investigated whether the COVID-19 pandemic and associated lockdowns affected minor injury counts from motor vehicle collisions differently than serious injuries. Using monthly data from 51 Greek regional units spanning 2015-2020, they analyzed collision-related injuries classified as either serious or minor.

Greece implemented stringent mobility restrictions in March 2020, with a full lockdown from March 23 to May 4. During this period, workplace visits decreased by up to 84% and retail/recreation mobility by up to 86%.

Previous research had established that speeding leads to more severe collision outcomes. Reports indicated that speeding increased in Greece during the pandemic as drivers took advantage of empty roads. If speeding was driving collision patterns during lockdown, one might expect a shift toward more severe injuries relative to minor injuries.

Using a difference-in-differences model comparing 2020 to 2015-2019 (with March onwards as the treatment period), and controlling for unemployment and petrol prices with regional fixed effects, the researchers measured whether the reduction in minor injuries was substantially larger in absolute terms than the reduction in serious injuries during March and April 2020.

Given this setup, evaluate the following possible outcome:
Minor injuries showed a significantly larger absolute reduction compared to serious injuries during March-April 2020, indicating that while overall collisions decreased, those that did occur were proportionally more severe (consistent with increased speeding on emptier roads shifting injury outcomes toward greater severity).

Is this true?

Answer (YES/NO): YES